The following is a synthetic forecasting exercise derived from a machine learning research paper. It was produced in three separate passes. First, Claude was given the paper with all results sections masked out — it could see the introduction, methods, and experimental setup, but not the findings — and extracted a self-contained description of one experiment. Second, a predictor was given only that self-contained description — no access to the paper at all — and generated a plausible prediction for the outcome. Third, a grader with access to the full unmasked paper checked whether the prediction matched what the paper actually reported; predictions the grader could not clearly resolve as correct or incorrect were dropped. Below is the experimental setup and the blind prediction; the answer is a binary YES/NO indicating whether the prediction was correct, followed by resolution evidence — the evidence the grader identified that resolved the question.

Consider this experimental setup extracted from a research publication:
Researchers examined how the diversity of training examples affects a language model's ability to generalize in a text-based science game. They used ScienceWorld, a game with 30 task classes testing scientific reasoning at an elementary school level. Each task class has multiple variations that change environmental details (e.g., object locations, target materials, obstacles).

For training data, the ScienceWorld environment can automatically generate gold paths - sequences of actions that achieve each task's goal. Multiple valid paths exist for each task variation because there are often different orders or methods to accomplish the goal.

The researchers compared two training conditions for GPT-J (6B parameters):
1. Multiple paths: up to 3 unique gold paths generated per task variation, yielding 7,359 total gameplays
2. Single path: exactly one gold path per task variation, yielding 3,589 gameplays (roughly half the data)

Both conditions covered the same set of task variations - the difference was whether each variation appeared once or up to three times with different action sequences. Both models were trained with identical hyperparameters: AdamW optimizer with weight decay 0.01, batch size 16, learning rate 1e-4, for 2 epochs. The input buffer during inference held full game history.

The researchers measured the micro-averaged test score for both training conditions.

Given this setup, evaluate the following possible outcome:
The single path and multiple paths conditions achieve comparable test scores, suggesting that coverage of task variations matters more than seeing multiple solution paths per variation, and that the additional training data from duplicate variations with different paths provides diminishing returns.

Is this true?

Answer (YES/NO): YES